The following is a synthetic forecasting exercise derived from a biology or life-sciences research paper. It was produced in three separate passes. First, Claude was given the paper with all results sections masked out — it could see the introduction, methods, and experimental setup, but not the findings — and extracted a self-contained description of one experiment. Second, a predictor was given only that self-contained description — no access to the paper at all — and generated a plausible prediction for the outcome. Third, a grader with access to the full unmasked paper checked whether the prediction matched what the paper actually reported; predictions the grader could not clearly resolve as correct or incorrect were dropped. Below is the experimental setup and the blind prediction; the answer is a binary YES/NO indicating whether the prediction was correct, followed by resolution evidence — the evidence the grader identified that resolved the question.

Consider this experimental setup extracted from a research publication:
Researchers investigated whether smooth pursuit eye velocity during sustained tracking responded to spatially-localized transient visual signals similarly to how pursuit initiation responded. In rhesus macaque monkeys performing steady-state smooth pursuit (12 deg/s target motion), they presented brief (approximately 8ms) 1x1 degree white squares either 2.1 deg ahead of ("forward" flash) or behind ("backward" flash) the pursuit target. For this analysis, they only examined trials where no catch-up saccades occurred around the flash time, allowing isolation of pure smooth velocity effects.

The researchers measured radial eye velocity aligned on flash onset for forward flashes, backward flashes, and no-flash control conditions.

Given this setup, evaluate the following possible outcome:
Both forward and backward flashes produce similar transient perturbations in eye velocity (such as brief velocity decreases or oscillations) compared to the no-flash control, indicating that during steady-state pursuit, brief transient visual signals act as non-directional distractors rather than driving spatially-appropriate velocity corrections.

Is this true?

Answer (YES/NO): NO